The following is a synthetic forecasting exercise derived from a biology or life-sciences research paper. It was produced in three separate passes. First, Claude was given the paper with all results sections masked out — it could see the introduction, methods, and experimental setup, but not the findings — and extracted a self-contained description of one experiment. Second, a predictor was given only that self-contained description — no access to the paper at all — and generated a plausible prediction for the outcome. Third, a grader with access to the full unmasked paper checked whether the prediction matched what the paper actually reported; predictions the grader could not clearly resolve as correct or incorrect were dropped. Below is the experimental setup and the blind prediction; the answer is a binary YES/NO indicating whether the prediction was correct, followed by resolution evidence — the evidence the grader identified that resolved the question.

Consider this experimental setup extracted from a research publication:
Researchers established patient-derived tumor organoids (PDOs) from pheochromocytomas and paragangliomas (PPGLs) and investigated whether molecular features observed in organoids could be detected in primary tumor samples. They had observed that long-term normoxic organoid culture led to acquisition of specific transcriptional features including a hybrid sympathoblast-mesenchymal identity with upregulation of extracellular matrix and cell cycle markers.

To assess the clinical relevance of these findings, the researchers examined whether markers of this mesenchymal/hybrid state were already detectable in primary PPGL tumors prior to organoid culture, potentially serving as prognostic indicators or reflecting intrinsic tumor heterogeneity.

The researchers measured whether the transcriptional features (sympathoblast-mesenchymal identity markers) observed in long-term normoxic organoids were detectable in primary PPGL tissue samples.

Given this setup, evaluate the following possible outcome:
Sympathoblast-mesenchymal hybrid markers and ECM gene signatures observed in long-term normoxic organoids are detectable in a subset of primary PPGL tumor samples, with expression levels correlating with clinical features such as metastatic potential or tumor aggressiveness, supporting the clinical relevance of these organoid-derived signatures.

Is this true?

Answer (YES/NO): NO